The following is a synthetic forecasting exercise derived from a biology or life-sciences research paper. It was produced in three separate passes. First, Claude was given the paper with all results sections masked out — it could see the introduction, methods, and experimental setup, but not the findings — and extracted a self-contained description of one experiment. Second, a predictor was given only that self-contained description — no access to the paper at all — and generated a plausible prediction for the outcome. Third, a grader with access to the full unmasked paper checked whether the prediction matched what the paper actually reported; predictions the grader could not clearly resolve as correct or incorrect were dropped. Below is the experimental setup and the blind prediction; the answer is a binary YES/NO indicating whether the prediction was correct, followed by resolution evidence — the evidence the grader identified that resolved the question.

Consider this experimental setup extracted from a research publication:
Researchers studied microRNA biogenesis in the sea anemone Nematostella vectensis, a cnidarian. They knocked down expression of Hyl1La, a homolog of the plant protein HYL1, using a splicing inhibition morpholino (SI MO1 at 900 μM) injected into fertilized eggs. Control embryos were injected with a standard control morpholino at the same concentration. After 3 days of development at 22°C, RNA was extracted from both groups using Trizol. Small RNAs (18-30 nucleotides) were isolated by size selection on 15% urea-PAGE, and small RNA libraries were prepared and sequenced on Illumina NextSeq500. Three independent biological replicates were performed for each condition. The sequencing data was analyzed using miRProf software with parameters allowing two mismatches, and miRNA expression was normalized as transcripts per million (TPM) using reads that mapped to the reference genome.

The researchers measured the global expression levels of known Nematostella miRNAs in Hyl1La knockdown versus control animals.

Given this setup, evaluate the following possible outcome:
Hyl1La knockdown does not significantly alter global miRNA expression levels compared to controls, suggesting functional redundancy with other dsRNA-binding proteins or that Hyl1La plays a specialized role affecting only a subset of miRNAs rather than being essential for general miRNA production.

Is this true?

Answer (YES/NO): NO